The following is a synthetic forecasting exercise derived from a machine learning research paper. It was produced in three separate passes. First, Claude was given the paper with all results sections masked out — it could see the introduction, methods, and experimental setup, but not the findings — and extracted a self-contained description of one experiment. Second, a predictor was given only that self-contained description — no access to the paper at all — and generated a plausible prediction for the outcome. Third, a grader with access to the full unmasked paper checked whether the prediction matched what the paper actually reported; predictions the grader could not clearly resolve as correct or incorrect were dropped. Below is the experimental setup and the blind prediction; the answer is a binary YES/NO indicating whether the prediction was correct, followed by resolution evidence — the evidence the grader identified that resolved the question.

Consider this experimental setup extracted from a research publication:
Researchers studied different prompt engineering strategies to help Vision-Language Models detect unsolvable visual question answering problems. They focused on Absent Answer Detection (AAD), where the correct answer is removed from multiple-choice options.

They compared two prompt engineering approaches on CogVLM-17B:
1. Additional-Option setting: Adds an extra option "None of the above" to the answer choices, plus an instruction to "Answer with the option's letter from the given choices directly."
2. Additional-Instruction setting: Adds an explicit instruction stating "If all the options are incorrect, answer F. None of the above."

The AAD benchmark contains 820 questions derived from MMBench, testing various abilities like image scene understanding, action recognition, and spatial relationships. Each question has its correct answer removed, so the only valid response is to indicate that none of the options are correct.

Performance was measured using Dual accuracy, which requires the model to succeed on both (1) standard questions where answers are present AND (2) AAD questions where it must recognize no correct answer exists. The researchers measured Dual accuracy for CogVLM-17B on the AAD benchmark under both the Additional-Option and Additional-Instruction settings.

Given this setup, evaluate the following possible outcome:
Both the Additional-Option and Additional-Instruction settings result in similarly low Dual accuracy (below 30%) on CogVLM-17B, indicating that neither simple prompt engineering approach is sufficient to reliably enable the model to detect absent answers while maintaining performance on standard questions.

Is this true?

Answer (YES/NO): NO